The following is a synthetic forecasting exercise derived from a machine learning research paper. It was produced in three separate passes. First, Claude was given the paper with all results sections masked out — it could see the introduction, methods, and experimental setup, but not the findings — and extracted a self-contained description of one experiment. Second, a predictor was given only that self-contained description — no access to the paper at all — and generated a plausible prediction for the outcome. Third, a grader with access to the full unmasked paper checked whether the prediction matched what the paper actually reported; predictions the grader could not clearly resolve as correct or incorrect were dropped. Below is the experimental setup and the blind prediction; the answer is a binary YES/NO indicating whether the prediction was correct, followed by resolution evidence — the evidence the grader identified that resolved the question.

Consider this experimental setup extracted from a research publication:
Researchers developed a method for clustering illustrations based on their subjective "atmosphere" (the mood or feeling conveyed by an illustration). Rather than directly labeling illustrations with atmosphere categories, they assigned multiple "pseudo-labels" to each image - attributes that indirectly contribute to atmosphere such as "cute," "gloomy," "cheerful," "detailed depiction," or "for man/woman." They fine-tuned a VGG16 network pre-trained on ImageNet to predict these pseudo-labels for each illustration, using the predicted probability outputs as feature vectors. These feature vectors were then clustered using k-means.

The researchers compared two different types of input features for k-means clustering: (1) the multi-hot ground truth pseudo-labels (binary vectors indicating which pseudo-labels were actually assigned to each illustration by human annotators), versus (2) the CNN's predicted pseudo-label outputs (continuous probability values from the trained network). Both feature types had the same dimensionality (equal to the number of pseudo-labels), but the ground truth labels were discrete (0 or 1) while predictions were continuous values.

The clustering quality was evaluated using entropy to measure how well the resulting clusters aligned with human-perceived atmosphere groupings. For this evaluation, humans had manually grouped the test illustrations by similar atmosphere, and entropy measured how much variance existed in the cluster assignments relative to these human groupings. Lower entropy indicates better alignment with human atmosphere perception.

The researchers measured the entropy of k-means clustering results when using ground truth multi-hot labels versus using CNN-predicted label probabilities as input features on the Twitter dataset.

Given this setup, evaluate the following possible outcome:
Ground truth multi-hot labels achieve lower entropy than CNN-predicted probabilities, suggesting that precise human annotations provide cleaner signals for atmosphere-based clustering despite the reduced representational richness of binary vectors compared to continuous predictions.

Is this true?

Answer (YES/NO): YES